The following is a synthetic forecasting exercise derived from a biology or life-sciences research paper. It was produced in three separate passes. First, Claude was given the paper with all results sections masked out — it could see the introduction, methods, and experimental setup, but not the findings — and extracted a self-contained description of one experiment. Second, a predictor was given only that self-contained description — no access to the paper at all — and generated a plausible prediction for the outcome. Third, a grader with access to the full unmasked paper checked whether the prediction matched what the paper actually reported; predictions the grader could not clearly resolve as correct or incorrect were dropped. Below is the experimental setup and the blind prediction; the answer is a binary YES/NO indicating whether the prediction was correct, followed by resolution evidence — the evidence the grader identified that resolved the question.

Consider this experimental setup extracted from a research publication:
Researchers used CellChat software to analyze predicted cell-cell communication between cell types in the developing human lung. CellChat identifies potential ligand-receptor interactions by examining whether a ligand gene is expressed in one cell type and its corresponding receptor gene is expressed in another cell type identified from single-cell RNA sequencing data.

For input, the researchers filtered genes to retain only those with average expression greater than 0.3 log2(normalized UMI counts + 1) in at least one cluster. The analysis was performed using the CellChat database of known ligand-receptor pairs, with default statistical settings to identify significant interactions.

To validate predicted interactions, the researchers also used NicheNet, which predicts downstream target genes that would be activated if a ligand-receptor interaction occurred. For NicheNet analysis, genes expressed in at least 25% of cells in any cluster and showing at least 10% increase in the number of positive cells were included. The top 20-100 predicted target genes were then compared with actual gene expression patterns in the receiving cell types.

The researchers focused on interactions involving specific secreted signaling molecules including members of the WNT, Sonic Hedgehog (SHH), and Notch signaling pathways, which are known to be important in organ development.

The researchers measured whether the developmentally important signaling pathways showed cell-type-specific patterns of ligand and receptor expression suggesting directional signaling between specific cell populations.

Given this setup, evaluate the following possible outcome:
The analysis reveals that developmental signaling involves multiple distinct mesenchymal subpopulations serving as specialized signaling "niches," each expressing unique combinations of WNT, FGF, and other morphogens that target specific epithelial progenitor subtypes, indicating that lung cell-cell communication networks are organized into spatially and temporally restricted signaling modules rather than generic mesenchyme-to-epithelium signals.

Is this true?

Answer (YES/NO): NO